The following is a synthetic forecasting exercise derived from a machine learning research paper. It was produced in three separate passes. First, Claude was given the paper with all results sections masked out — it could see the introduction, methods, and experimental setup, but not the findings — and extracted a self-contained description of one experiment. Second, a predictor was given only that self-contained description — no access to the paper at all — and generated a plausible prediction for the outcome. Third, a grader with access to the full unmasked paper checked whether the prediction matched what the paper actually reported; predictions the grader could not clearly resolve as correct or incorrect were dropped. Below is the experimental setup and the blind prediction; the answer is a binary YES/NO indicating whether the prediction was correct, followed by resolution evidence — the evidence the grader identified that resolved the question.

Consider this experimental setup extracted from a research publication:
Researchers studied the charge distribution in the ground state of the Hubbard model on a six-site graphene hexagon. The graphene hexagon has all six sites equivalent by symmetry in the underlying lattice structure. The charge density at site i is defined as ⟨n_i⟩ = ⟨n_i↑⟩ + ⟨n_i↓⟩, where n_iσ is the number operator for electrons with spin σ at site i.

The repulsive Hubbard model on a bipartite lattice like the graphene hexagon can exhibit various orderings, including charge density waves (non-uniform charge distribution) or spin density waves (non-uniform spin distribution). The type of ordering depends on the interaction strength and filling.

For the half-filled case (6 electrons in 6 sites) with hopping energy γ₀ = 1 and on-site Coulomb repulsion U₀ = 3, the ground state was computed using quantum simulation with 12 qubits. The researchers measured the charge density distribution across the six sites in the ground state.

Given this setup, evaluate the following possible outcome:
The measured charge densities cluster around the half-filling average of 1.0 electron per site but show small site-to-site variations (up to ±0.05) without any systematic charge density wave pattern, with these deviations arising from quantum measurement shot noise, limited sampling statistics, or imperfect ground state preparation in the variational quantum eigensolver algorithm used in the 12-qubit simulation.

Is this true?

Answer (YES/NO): NO